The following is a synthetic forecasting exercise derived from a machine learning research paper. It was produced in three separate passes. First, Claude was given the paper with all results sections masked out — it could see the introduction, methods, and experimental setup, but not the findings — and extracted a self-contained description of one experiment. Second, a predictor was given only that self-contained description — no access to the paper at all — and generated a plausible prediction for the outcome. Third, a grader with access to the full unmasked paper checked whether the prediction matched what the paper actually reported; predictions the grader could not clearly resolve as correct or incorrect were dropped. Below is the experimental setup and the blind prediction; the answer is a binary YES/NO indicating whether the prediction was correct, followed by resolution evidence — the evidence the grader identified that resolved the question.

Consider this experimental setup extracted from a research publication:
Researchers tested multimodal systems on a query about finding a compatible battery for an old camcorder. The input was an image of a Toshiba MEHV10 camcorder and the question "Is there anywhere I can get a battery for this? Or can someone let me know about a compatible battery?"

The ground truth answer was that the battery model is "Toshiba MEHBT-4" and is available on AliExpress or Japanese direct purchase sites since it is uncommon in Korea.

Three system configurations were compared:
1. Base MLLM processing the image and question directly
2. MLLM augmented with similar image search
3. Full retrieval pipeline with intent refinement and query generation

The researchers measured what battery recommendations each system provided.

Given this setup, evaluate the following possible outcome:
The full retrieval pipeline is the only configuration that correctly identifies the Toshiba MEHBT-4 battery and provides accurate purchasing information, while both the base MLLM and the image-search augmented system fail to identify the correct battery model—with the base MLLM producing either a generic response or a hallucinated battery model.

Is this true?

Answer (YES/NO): NO